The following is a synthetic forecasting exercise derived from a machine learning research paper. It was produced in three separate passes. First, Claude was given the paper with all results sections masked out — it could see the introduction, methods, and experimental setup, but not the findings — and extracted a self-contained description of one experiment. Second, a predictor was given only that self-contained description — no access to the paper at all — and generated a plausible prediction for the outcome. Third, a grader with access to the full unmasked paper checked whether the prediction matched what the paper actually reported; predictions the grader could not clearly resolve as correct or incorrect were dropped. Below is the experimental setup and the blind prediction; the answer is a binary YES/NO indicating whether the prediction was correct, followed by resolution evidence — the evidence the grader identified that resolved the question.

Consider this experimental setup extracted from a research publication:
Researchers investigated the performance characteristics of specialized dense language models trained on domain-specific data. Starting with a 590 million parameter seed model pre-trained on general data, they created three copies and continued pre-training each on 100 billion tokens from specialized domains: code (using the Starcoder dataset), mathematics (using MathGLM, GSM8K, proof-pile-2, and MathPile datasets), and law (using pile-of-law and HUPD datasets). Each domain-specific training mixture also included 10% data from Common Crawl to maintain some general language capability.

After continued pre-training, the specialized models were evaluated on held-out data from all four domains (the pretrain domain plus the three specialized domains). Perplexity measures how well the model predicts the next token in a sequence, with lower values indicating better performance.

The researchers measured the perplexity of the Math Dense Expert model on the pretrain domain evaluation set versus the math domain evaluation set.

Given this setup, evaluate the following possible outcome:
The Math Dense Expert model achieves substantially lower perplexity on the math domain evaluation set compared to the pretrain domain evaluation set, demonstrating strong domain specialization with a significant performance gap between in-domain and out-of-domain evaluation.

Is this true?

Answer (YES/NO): YES